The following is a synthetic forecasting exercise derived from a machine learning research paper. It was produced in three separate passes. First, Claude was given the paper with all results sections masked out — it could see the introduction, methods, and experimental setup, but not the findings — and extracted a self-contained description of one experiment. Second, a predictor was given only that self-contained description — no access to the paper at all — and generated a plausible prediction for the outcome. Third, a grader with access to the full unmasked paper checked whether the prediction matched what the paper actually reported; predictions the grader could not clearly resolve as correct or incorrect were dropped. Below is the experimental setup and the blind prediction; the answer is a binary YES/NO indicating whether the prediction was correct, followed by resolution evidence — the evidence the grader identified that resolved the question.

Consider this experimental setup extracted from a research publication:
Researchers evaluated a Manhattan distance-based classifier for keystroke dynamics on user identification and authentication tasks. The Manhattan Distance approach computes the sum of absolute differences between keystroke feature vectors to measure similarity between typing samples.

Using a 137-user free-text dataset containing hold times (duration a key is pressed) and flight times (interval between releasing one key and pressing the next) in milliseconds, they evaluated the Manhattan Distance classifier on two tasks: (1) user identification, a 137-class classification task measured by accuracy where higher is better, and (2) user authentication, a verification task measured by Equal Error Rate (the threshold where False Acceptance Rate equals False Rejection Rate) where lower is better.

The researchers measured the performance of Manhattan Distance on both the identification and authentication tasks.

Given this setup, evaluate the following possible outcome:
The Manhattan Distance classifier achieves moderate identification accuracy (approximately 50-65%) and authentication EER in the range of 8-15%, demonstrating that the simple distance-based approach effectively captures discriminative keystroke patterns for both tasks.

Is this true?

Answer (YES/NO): NO